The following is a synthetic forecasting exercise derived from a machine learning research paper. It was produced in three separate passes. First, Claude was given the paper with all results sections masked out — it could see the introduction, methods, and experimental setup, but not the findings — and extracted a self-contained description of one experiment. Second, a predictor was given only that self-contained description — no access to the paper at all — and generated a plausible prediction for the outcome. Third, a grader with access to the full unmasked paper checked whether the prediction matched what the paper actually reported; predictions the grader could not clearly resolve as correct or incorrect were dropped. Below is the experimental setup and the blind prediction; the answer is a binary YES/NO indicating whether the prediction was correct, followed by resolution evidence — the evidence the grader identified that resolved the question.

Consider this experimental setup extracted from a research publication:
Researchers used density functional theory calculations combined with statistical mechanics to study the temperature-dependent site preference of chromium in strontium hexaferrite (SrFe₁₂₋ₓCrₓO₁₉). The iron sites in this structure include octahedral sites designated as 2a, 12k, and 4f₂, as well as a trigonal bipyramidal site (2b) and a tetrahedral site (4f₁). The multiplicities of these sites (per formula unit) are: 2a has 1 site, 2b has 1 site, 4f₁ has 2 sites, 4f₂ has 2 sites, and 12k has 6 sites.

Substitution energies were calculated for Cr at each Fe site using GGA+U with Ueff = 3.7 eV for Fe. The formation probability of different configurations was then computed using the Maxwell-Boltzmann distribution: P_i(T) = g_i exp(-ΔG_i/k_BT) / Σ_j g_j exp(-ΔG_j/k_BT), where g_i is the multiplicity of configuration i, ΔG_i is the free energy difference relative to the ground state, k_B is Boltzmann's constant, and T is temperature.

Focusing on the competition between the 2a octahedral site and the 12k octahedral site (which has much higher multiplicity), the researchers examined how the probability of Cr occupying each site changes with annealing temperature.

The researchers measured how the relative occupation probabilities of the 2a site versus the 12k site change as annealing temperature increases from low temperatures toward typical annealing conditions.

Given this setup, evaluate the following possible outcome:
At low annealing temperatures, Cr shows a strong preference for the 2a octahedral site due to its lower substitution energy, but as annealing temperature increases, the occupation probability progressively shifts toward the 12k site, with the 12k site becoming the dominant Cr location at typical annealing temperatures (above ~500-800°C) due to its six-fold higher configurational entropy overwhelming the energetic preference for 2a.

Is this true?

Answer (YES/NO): YES